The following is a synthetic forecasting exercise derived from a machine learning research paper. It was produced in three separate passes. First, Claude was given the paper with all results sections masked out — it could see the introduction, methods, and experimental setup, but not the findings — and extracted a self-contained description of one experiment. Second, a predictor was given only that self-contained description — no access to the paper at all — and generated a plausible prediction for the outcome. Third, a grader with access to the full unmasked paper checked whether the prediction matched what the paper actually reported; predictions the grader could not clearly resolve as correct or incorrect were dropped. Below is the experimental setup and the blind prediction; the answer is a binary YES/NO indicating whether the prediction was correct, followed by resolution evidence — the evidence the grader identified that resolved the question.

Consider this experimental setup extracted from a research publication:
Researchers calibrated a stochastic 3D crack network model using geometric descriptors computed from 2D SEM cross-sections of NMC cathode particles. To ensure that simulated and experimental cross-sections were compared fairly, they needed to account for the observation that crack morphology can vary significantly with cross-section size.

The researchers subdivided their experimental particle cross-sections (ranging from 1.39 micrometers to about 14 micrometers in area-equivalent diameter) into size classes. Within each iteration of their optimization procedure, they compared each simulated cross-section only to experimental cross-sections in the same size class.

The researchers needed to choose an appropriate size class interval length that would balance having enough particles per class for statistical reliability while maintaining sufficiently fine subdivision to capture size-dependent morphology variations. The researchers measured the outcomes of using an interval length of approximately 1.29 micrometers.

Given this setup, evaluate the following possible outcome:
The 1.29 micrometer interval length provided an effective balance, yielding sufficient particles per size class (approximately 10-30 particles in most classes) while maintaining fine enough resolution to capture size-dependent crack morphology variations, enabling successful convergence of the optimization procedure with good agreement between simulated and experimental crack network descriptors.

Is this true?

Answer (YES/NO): NO